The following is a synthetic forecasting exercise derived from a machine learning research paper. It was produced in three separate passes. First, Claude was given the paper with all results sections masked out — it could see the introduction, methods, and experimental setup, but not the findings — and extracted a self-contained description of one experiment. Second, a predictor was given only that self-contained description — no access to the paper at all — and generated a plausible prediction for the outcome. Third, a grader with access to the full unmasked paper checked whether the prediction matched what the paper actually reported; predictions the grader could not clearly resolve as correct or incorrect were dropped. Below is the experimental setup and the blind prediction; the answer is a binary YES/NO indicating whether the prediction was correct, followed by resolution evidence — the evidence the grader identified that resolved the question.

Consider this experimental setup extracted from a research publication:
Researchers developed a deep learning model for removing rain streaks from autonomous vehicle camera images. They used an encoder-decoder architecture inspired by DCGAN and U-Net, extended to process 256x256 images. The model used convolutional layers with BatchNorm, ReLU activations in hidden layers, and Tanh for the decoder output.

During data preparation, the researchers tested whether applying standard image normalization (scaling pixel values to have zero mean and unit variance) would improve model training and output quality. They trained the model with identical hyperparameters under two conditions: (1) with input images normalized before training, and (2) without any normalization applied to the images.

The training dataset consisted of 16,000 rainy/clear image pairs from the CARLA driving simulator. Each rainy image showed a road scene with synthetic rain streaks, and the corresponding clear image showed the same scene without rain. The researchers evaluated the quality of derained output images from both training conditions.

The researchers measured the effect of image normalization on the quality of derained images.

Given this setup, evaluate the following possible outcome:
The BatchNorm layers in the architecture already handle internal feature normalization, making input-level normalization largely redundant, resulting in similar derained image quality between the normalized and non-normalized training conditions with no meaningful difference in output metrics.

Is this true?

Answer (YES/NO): NO